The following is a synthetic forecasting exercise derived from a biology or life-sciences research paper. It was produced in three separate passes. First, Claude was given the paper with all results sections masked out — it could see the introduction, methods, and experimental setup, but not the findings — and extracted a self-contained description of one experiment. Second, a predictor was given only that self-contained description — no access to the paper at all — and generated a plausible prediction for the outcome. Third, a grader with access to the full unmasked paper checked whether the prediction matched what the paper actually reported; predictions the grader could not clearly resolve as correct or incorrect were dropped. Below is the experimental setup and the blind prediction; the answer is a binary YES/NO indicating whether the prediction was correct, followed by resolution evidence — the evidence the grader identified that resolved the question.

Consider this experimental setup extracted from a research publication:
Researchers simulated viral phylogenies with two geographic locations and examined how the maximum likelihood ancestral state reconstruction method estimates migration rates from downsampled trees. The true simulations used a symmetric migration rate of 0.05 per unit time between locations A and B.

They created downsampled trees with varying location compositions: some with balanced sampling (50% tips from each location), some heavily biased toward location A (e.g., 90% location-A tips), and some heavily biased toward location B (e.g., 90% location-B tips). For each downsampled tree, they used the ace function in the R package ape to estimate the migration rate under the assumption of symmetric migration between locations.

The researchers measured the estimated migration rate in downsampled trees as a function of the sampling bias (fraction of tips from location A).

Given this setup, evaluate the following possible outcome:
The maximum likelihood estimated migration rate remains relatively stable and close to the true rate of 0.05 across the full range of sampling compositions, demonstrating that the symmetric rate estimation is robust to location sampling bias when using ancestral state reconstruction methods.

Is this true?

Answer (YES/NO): NO